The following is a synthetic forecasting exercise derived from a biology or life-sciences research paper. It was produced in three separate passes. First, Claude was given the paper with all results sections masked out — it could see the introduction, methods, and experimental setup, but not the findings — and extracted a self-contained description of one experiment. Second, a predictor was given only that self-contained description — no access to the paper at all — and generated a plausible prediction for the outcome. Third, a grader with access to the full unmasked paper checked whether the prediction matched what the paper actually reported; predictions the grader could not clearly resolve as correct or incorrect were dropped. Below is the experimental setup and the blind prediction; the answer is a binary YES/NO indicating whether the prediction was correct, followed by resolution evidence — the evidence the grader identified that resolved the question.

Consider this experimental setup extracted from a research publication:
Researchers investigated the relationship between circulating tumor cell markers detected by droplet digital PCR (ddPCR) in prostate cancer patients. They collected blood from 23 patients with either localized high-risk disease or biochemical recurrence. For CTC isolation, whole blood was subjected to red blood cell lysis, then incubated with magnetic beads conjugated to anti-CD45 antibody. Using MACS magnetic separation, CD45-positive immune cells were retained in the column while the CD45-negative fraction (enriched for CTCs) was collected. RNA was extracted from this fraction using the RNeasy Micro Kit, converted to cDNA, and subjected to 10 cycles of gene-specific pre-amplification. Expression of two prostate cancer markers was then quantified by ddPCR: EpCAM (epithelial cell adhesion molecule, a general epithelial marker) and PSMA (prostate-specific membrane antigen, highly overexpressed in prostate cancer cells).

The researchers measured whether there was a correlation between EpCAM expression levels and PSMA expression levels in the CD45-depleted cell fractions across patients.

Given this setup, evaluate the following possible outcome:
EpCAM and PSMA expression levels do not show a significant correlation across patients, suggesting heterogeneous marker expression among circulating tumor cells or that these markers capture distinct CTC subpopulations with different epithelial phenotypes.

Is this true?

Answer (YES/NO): YES